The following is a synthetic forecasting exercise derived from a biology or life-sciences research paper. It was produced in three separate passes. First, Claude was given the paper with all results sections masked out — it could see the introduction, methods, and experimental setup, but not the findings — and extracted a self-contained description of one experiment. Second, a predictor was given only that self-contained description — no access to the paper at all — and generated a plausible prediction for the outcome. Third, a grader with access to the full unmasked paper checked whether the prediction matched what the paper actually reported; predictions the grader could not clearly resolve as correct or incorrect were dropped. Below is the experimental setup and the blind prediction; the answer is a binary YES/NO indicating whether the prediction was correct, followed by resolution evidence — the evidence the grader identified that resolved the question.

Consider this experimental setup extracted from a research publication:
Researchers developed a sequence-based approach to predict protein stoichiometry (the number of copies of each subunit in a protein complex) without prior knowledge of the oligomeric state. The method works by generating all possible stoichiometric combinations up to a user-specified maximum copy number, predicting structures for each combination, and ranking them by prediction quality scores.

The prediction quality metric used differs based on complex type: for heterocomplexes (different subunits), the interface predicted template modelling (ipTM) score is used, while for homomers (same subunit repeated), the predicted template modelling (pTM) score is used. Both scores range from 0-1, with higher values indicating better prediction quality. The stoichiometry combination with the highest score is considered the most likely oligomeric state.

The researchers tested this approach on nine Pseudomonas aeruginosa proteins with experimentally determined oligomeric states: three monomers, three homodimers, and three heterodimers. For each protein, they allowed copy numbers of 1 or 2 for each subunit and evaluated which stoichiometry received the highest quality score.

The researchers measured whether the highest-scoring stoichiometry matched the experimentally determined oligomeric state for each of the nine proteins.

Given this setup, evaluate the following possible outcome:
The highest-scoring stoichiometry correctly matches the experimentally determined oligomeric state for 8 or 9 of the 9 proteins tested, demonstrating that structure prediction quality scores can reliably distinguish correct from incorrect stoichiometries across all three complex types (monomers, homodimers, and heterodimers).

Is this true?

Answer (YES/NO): YES